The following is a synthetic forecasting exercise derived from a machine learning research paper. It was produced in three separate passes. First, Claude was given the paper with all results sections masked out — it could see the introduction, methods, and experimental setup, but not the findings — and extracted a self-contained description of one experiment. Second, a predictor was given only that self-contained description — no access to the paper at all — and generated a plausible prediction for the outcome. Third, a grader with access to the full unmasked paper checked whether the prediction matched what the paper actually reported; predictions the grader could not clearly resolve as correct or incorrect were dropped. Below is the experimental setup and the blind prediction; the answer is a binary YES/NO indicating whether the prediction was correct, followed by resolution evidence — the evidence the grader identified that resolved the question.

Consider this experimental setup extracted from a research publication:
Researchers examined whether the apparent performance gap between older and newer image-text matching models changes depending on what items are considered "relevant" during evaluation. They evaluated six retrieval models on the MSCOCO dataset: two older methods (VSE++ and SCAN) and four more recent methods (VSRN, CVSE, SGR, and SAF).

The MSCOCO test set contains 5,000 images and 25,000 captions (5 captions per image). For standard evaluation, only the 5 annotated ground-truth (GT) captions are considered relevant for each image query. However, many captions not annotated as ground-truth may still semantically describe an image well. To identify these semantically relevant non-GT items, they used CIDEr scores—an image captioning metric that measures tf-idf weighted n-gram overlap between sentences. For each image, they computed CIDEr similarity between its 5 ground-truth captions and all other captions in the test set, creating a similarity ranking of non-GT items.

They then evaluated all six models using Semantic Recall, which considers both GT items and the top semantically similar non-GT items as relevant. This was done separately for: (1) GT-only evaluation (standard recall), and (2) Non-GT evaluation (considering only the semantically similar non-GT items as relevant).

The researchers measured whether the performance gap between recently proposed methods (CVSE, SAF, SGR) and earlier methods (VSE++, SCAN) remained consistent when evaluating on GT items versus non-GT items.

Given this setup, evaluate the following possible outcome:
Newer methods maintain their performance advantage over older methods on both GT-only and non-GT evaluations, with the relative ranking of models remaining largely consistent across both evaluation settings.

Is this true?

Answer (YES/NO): NO